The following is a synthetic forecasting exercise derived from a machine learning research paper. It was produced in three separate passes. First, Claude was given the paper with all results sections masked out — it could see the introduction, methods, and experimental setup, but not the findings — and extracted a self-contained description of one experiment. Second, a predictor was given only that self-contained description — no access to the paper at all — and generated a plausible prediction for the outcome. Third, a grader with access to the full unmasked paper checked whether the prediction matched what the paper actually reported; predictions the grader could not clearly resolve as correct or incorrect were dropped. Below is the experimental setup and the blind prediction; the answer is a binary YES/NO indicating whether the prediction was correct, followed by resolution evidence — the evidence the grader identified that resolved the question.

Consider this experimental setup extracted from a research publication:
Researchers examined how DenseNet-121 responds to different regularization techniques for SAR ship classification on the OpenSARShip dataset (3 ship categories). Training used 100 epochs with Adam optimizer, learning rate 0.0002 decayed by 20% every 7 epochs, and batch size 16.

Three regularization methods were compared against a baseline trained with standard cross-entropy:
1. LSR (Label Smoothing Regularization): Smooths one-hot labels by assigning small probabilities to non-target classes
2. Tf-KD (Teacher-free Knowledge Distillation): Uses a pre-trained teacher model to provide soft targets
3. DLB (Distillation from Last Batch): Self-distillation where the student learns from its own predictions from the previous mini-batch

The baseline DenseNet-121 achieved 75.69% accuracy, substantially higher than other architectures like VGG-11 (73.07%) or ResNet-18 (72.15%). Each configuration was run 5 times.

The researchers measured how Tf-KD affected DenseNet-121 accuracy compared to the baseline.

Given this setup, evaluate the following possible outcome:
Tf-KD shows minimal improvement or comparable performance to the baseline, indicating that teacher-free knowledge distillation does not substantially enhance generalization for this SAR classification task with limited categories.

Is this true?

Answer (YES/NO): YES